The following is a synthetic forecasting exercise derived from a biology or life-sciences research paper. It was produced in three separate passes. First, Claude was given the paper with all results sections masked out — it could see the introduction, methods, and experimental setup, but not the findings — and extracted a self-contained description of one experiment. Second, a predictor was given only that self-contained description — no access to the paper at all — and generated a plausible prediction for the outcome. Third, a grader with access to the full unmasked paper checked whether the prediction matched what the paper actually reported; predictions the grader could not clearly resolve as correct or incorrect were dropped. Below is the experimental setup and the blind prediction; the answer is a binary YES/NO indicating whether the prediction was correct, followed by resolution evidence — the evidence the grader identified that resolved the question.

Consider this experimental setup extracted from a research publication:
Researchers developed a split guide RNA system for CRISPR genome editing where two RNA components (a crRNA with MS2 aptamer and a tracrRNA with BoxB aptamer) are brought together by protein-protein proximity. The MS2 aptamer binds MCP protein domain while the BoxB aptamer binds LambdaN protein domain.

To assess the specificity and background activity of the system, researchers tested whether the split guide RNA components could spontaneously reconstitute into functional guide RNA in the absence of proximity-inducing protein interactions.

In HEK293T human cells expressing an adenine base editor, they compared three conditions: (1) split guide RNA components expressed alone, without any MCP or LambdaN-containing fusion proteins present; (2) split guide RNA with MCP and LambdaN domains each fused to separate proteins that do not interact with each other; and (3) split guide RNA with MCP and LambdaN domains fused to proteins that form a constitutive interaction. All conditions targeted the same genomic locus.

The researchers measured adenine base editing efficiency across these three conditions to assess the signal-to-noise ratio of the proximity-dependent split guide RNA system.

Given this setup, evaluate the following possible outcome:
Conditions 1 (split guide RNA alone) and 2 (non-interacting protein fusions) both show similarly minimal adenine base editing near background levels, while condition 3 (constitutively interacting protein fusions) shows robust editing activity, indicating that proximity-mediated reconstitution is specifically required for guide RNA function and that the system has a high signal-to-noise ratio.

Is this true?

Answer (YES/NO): NO